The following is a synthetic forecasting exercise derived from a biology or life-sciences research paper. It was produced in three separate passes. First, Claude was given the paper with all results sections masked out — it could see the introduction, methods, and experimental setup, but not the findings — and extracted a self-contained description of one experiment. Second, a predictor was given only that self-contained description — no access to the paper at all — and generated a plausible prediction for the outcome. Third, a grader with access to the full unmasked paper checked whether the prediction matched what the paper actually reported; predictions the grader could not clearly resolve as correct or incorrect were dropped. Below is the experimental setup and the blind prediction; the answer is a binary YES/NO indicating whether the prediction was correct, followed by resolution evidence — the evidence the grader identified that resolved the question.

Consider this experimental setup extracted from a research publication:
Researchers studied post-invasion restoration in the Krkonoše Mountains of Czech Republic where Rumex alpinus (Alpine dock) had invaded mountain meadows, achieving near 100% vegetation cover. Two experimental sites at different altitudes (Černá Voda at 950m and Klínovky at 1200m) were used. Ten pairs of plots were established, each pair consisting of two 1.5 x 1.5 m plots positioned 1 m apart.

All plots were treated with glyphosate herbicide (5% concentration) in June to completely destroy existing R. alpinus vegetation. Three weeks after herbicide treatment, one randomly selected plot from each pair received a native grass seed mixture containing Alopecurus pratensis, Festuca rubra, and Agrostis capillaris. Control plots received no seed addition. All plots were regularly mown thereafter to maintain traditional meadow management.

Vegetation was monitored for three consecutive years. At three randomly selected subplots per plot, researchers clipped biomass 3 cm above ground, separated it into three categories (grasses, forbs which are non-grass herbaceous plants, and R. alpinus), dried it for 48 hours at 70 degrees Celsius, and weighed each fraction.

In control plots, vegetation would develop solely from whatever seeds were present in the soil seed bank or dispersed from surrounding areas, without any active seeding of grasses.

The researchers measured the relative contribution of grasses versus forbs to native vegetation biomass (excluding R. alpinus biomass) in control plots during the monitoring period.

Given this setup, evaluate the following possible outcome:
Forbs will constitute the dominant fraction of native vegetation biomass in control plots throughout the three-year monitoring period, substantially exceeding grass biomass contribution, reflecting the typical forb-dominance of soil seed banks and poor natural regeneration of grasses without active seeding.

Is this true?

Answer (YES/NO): NO